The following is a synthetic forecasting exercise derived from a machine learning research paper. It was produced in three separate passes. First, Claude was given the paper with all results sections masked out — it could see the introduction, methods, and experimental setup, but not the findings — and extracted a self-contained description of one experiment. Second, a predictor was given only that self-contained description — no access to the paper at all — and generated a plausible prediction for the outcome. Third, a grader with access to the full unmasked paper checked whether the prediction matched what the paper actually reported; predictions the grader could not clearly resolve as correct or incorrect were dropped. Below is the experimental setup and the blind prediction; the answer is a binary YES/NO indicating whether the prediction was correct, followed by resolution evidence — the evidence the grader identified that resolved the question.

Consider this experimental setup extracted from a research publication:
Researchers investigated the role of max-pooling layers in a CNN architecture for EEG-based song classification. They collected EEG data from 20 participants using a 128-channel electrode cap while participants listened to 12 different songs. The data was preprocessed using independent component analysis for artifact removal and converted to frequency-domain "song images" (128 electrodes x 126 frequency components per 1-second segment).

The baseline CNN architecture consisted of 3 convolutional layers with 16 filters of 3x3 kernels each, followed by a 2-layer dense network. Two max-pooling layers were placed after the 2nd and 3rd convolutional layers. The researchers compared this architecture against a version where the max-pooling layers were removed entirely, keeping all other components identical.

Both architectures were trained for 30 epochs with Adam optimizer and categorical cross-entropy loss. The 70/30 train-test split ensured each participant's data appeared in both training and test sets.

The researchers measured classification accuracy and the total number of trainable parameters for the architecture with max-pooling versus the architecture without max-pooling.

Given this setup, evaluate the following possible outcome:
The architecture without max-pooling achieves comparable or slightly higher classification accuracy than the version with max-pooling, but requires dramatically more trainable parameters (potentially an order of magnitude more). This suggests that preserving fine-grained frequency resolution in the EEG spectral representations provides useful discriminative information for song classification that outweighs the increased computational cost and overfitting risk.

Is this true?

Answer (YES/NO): NO